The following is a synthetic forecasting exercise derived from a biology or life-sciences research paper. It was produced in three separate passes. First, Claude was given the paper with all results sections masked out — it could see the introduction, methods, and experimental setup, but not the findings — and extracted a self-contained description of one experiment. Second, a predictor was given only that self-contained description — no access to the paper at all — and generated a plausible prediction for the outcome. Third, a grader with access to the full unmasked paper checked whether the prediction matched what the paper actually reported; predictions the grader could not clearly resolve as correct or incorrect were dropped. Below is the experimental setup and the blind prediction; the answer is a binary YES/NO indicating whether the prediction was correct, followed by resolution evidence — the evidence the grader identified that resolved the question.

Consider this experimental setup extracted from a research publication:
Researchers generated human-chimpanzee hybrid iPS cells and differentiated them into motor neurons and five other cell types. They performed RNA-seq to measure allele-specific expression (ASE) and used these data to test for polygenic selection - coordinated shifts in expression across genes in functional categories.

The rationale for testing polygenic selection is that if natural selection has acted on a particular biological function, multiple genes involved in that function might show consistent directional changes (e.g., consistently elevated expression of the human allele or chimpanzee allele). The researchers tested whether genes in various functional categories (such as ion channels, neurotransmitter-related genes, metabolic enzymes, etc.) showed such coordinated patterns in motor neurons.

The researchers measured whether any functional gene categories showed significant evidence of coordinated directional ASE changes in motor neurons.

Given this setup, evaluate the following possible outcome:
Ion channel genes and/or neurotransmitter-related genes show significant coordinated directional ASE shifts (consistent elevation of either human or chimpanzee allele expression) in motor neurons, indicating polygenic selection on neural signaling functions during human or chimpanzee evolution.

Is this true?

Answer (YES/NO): YES